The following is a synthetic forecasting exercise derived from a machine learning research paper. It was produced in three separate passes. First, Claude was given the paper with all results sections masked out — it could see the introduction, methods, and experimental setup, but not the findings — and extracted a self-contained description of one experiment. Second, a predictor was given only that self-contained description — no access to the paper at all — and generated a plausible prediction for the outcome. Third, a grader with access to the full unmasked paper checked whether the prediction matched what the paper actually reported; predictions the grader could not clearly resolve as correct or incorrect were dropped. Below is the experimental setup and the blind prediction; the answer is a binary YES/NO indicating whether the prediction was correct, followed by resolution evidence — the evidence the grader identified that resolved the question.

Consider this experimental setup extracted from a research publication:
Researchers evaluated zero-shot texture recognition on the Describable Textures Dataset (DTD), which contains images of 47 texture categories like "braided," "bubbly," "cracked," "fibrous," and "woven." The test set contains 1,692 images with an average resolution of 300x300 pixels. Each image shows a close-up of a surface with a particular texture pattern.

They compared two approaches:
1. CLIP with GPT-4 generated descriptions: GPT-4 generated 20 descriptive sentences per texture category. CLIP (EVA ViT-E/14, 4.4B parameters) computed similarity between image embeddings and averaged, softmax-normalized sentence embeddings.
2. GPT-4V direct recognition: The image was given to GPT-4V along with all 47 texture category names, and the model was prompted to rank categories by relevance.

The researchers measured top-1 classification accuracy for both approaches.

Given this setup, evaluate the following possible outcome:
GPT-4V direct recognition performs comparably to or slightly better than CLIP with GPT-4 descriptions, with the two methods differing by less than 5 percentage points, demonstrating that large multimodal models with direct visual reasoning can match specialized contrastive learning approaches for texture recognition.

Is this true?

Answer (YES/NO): NO